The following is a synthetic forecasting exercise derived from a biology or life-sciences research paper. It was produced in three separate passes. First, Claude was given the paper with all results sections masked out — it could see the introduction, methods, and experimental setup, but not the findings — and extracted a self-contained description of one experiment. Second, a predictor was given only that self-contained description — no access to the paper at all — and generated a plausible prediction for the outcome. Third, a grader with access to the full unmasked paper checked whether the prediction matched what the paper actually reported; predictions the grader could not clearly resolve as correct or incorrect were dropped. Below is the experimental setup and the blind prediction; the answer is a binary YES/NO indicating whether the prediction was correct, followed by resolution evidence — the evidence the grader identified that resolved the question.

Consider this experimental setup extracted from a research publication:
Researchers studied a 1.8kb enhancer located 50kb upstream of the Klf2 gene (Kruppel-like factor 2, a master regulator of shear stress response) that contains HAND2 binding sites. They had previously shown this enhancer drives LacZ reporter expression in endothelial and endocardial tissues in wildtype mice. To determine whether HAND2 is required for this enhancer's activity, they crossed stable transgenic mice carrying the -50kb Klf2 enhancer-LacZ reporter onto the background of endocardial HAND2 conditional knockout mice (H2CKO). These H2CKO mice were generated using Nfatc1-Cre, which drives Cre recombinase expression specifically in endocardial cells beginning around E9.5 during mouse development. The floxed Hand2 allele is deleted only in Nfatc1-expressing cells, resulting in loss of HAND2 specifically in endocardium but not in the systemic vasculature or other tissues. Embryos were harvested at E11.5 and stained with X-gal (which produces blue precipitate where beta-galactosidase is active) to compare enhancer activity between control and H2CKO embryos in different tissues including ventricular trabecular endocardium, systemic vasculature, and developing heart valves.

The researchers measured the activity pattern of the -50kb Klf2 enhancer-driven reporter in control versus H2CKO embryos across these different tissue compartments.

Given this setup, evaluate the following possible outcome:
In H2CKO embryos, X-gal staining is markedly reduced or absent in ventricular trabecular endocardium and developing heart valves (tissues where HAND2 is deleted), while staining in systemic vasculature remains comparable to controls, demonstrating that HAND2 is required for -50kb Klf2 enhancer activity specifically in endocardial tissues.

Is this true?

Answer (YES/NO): NO